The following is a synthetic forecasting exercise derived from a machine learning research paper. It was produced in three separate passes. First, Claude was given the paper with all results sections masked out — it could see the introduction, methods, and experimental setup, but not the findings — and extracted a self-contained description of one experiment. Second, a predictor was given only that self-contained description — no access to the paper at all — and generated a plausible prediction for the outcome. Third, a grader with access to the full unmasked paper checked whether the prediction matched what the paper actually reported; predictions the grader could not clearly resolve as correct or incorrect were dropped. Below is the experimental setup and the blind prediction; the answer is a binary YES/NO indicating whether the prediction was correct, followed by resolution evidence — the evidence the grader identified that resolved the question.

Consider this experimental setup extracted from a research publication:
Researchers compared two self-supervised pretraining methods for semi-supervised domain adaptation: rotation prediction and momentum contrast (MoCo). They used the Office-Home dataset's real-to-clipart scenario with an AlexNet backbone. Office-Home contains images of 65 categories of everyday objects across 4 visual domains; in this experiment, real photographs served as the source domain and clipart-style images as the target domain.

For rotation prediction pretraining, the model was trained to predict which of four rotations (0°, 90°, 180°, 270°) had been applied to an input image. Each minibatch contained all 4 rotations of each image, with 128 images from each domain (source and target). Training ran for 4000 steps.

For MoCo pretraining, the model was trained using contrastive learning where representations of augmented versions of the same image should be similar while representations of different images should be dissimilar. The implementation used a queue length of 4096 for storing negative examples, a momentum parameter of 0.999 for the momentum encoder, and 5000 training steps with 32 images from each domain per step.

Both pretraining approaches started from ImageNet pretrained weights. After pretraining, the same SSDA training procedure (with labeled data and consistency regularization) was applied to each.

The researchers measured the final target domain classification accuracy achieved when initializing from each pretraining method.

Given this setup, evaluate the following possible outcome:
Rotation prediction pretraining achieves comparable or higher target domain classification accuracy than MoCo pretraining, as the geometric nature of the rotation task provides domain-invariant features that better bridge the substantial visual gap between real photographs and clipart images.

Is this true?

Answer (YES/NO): YES